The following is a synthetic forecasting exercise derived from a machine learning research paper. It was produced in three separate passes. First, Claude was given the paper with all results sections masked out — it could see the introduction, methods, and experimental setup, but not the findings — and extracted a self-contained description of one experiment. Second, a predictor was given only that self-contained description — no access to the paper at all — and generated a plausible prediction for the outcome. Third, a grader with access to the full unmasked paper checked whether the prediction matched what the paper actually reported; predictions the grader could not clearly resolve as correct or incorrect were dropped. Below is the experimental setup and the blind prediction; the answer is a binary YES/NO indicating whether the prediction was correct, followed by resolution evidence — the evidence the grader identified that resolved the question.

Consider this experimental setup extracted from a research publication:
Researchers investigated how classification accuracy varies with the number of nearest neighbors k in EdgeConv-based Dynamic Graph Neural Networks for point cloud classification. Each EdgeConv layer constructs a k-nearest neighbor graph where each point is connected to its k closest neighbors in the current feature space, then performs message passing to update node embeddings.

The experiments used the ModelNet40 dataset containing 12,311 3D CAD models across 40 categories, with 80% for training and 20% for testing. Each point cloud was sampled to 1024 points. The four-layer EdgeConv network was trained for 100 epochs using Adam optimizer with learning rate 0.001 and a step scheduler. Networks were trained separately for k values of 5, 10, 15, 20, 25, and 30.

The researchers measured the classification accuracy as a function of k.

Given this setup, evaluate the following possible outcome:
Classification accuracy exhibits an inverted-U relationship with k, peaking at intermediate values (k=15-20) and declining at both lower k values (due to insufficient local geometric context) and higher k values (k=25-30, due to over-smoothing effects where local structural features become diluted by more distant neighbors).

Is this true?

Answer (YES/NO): YES